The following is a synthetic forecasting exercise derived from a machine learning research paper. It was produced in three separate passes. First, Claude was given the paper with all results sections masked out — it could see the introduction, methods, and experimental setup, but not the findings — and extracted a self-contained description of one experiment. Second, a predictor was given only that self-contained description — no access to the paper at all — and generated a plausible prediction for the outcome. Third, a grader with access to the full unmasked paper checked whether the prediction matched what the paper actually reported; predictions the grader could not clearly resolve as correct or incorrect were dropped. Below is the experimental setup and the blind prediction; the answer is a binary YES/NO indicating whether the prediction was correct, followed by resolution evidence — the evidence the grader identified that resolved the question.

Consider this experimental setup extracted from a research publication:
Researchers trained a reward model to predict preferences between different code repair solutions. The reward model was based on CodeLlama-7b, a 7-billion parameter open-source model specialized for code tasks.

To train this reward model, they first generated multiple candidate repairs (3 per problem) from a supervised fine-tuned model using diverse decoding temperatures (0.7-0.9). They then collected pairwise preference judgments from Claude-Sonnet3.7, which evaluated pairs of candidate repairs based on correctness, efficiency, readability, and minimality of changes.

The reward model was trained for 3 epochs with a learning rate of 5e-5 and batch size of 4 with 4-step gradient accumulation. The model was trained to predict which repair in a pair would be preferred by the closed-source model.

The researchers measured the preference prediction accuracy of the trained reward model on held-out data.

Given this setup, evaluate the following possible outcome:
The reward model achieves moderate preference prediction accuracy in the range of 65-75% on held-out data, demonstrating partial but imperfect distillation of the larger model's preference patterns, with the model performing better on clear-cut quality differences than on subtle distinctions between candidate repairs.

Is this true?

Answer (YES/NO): NO